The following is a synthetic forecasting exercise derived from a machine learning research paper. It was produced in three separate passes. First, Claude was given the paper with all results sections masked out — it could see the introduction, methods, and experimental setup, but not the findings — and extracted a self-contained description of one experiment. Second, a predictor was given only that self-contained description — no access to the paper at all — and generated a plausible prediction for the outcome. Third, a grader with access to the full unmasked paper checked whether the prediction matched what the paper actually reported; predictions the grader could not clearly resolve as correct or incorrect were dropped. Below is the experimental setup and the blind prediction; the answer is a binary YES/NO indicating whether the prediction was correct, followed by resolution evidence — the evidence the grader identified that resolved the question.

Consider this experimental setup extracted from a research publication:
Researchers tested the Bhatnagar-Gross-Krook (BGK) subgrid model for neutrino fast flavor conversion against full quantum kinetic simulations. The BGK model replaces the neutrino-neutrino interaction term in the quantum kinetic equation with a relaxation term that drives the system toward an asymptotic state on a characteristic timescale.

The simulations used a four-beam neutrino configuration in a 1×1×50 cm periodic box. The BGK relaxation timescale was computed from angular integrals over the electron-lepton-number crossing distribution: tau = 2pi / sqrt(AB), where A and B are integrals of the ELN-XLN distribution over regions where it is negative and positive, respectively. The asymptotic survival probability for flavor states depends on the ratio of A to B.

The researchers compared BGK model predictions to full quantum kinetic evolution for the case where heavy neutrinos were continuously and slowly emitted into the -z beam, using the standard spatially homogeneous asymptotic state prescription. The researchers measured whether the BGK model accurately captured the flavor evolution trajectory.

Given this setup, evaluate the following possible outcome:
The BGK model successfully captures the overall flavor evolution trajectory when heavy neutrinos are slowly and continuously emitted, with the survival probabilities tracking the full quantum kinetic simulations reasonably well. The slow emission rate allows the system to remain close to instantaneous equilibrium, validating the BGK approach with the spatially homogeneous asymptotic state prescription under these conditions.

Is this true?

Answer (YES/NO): NO